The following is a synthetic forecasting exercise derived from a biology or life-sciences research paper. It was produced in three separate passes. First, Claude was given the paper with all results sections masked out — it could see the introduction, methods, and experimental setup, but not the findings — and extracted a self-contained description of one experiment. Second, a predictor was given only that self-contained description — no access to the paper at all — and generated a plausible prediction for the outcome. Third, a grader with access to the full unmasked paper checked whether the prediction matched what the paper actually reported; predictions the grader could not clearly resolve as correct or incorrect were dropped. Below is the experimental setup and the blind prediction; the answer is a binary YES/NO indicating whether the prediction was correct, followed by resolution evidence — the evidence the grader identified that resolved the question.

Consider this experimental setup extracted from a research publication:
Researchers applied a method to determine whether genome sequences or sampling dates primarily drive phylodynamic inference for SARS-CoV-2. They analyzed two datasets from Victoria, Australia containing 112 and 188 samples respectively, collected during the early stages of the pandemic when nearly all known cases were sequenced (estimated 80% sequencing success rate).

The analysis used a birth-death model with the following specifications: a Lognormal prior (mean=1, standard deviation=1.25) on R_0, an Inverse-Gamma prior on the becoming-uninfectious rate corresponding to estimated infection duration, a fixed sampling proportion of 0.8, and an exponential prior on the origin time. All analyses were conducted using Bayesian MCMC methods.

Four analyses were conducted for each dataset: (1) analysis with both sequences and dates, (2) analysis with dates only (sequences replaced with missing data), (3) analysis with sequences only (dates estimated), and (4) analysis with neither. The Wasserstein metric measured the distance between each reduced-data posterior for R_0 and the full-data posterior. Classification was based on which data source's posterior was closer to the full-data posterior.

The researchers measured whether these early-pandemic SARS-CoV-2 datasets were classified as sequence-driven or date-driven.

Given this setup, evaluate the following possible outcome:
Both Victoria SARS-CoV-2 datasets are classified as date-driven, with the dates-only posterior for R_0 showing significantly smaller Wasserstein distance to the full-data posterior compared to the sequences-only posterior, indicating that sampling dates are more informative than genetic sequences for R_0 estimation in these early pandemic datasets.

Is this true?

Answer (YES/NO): NO